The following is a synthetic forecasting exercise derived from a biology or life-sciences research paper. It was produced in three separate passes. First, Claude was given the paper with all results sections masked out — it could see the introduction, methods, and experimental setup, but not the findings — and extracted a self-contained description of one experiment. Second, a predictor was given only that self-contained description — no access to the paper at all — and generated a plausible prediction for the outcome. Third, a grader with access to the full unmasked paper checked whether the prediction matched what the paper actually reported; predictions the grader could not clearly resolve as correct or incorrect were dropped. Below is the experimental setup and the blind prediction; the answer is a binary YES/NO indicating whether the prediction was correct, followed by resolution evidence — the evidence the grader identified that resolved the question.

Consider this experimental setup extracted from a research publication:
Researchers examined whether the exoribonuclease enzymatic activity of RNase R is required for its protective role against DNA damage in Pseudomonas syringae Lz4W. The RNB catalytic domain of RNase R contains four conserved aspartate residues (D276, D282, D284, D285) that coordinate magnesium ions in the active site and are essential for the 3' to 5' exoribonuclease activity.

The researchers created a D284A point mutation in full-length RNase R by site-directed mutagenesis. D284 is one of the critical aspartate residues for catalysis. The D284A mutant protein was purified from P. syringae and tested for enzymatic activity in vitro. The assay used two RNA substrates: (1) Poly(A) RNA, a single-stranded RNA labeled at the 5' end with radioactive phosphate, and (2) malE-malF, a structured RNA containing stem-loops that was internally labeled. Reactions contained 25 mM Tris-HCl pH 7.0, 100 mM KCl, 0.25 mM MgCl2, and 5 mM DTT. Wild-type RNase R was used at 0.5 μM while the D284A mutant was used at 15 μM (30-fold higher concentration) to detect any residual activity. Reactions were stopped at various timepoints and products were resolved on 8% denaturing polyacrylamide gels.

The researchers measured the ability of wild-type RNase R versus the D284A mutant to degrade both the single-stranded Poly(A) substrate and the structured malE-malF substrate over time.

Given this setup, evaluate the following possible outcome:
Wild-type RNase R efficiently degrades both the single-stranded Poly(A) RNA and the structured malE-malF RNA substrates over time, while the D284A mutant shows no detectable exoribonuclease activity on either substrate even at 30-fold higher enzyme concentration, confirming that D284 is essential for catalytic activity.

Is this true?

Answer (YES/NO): YES